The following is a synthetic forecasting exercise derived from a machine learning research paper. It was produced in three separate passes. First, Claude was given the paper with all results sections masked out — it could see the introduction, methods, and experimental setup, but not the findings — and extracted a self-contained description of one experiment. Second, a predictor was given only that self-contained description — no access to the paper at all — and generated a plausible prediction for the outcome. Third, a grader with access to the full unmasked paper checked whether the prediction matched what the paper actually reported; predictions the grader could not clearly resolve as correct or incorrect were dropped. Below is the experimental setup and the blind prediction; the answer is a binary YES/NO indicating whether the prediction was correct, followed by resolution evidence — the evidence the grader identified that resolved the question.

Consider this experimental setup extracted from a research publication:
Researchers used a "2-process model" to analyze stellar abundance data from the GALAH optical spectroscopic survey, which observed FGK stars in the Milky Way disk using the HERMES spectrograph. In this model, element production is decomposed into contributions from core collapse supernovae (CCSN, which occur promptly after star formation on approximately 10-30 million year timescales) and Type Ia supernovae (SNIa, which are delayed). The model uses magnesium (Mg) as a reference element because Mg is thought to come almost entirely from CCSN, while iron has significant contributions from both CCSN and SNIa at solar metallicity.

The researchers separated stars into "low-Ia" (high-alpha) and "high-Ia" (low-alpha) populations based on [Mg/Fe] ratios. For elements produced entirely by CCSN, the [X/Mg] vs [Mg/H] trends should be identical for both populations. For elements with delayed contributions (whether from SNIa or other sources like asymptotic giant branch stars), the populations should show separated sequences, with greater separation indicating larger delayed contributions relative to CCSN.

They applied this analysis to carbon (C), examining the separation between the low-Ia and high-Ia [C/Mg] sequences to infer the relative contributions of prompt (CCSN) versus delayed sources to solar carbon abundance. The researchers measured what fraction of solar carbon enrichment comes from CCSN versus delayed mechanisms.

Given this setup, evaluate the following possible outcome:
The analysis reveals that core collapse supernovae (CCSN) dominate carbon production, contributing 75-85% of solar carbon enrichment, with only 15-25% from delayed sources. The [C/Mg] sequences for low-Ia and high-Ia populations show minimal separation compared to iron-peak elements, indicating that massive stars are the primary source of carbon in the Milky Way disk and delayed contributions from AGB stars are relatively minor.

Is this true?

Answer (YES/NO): YES